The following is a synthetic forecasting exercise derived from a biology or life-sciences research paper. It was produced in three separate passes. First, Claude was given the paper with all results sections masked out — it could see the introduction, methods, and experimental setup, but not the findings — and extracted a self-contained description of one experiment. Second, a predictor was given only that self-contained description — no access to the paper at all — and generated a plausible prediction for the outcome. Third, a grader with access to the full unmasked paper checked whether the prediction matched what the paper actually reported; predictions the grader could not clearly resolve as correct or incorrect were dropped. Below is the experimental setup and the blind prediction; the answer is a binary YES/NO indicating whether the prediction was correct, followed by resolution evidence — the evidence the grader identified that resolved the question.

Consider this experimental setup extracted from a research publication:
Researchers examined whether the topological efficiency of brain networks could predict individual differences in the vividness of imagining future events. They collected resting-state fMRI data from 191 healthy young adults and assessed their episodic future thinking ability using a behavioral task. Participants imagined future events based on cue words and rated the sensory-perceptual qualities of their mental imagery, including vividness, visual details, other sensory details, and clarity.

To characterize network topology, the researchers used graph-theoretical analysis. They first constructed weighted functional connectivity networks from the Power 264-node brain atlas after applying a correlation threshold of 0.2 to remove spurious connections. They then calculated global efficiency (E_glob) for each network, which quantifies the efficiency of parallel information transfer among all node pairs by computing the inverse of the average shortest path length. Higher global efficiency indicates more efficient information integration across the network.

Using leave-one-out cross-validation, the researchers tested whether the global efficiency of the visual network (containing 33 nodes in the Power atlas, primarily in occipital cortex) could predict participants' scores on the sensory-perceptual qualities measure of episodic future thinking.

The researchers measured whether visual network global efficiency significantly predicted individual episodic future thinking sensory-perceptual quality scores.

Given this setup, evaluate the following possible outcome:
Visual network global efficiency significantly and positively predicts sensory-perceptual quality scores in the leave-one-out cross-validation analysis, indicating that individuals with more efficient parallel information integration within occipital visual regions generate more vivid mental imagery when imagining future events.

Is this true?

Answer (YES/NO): YES